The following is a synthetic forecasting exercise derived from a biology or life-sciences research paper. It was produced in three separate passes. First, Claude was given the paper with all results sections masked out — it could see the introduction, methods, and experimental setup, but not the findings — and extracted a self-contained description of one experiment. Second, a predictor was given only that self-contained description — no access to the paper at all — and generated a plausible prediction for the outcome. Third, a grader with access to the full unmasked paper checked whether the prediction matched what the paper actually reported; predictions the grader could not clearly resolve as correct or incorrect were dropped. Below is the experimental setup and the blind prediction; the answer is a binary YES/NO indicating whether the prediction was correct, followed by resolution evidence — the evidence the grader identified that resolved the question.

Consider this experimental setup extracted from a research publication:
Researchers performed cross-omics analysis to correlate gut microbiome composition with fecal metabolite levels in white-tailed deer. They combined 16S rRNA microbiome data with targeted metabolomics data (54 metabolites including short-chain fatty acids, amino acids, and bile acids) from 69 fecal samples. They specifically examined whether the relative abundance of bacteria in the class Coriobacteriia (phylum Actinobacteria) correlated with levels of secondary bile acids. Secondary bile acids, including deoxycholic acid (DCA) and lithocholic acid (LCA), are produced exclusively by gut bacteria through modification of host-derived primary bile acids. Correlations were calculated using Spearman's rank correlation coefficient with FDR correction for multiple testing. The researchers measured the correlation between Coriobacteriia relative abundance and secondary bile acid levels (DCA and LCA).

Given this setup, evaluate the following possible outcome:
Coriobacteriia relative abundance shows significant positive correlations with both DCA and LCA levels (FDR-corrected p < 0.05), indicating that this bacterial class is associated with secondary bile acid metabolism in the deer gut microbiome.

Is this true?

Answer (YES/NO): YES